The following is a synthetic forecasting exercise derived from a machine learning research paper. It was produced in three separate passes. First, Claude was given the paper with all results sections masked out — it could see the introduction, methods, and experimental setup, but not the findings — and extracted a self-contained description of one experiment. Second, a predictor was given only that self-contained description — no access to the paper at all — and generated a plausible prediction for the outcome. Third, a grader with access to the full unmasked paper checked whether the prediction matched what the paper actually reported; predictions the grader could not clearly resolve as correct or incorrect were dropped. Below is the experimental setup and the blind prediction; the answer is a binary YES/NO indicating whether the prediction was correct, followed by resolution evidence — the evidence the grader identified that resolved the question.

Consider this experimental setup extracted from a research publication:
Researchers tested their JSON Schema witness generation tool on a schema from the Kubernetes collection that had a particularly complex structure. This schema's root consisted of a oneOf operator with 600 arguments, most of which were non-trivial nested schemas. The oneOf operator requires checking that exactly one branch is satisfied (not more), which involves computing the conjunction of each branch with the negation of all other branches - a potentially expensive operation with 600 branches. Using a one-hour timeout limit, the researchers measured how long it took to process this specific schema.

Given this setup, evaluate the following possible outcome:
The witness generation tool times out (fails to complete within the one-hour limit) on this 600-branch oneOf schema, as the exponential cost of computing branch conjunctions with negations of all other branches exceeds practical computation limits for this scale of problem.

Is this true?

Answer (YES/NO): NO